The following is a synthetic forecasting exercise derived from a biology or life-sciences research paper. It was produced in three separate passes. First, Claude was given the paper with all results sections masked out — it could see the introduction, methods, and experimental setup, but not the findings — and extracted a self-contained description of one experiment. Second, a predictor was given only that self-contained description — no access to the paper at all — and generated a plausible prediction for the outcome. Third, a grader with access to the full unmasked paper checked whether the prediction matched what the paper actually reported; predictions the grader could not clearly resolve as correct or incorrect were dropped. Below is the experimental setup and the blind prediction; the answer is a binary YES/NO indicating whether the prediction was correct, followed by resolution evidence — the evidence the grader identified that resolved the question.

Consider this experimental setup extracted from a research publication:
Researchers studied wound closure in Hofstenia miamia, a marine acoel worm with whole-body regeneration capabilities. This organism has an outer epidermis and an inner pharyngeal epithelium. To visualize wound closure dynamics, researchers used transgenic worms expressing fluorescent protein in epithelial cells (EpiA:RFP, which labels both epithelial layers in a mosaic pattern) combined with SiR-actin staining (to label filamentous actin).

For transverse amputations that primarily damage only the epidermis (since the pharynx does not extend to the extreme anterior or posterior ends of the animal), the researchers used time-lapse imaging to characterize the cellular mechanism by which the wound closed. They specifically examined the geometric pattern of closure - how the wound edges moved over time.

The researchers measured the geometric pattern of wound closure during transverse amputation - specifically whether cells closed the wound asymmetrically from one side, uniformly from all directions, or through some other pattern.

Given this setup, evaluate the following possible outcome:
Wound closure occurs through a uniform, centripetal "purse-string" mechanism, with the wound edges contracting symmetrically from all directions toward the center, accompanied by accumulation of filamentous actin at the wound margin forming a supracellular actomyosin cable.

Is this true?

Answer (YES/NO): NO